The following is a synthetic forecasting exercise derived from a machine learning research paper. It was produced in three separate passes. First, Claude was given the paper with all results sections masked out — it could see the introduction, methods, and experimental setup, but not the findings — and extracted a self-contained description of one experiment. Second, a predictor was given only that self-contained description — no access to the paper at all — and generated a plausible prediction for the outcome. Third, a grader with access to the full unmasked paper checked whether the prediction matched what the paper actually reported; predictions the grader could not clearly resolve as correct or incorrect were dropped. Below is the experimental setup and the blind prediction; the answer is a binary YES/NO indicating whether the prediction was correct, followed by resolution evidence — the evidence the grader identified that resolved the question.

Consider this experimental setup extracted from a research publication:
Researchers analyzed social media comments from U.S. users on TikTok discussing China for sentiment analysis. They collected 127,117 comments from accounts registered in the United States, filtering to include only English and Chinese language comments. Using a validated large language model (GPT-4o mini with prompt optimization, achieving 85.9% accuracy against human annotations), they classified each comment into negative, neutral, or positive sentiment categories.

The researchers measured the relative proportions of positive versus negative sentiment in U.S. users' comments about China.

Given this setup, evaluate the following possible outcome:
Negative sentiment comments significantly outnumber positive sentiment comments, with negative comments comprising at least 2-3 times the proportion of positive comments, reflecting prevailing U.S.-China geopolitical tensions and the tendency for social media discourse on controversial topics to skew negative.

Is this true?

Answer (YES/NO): NO